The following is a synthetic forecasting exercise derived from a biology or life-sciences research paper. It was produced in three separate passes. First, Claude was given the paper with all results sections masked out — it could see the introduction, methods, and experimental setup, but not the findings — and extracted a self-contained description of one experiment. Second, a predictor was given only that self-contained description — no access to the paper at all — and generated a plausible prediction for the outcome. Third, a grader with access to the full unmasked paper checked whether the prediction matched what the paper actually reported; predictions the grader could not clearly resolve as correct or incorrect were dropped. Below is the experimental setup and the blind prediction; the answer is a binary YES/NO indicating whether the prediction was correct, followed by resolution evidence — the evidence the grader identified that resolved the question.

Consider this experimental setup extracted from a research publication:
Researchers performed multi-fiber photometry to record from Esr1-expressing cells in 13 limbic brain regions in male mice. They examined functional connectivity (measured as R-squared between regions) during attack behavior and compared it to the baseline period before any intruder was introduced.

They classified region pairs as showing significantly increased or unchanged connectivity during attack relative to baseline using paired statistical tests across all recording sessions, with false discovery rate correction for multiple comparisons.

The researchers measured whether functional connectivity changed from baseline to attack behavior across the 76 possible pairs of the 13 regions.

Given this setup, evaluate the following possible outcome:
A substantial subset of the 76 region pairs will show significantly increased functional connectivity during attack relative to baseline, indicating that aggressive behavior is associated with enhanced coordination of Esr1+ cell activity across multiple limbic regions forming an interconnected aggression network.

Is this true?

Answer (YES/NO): YES